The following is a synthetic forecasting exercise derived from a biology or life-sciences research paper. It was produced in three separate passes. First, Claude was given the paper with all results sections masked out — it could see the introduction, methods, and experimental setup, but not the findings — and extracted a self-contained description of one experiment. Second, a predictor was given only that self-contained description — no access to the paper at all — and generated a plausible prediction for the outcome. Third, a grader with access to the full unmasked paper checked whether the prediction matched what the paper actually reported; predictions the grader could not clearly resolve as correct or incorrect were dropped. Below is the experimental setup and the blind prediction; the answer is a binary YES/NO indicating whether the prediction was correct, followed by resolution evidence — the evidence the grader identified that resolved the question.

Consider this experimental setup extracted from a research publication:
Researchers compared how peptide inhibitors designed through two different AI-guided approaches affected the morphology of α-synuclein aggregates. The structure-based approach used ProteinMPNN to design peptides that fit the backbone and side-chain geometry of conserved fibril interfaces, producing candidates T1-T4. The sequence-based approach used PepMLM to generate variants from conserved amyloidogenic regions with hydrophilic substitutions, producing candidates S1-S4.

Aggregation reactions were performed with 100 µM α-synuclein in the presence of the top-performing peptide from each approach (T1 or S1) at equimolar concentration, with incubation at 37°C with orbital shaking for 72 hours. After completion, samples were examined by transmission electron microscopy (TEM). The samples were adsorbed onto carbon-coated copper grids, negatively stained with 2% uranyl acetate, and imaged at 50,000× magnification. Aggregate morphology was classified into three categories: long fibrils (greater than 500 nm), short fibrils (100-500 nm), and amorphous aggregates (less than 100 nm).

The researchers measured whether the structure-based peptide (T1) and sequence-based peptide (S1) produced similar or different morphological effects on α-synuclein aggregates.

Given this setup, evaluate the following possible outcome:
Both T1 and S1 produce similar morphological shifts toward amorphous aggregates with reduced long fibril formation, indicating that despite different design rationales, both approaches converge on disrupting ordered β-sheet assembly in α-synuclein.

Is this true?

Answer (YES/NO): YES